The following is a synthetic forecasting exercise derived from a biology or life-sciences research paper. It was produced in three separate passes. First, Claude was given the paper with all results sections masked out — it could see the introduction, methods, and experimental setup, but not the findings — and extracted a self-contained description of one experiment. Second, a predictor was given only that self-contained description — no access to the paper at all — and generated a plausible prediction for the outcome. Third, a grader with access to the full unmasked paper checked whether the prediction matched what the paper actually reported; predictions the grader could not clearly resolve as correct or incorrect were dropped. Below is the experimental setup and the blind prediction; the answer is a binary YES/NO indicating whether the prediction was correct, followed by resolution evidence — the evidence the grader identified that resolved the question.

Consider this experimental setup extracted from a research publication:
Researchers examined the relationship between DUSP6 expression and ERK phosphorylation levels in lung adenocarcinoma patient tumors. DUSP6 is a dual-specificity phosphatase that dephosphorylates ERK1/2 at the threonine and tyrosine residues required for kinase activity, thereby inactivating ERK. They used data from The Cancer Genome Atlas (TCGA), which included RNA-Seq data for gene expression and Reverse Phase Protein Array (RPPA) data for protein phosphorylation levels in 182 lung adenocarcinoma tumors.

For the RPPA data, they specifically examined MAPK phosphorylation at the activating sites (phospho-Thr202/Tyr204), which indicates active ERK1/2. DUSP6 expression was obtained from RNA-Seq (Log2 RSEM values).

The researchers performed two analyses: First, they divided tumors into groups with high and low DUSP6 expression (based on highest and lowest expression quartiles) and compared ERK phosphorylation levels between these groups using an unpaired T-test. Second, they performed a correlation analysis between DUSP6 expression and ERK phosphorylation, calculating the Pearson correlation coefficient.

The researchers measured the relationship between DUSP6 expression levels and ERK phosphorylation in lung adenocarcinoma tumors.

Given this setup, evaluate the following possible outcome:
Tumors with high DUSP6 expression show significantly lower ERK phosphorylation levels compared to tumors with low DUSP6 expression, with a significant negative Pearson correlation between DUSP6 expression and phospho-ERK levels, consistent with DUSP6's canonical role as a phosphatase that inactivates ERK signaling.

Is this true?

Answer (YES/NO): NO